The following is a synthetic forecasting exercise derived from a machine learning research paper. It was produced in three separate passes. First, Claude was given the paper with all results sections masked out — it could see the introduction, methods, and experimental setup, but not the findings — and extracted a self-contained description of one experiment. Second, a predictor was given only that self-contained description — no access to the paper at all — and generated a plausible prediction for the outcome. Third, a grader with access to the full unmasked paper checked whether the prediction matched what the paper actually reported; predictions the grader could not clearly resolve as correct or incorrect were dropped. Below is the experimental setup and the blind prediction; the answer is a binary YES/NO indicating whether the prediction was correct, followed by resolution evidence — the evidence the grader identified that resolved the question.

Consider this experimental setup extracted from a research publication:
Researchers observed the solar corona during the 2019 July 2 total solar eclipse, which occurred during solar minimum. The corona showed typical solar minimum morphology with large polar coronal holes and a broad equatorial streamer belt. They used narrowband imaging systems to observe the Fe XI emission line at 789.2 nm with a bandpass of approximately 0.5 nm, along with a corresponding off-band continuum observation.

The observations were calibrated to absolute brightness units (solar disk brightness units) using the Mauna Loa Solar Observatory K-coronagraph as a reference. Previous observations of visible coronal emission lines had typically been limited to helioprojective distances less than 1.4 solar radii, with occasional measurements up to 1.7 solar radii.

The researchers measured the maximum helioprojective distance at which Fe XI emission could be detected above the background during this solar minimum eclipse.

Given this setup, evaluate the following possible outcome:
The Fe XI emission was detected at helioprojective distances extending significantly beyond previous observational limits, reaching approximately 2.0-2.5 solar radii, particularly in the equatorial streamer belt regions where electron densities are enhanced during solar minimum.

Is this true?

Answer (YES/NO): NO